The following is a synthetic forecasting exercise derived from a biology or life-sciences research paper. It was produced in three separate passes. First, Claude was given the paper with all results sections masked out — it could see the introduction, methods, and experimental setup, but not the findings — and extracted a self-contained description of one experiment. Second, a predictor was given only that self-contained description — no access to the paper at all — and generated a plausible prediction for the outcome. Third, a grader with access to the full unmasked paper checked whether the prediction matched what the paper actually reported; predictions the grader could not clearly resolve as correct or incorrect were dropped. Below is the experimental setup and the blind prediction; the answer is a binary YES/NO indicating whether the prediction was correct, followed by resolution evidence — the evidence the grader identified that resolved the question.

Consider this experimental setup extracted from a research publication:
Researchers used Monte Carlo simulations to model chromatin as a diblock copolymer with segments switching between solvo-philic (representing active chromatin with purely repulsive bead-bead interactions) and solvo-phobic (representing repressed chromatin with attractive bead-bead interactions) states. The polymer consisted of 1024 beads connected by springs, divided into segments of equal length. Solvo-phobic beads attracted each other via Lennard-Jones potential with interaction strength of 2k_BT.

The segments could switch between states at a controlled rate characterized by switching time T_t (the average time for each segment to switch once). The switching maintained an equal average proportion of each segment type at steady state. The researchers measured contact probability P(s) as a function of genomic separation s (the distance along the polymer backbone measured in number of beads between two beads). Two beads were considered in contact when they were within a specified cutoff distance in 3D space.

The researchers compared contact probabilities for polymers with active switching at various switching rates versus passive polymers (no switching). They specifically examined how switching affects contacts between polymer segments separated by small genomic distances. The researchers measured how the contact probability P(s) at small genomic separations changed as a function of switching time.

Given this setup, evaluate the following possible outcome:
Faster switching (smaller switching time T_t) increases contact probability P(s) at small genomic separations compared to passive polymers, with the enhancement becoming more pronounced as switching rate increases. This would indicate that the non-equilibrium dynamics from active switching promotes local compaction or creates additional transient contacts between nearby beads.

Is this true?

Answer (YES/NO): NO